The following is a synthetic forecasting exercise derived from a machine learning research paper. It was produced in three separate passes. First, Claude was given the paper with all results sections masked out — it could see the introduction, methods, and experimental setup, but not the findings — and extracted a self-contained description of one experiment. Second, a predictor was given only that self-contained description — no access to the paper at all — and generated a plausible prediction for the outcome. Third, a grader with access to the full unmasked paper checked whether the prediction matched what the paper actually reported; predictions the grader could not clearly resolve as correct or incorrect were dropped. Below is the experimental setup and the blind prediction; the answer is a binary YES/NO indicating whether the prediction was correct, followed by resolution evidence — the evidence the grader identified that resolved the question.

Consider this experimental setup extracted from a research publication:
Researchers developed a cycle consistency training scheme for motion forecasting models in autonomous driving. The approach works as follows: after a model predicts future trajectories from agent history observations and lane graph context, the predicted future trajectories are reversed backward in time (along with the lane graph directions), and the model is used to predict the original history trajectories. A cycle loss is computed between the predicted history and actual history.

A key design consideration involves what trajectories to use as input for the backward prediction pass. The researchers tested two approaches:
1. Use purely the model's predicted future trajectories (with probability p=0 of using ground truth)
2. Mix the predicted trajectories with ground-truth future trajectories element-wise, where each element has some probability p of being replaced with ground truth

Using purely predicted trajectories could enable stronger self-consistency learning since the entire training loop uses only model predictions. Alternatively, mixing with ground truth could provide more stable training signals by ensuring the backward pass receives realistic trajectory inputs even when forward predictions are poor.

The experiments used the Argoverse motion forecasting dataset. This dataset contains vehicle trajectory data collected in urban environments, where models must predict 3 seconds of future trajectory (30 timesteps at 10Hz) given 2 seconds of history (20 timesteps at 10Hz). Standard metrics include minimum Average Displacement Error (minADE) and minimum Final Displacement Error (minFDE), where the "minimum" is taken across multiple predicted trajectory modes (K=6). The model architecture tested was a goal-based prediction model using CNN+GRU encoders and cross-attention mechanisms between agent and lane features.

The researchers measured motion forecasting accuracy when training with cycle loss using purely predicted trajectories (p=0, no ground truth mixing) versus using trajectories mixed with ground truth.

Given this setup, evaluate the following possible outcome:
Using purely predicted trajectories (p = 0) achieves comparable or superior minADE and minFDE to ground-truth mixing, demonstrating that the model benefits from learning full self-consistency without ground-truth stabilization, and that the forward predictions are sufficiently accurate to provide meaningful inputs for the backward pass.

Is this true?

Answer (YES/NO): NO